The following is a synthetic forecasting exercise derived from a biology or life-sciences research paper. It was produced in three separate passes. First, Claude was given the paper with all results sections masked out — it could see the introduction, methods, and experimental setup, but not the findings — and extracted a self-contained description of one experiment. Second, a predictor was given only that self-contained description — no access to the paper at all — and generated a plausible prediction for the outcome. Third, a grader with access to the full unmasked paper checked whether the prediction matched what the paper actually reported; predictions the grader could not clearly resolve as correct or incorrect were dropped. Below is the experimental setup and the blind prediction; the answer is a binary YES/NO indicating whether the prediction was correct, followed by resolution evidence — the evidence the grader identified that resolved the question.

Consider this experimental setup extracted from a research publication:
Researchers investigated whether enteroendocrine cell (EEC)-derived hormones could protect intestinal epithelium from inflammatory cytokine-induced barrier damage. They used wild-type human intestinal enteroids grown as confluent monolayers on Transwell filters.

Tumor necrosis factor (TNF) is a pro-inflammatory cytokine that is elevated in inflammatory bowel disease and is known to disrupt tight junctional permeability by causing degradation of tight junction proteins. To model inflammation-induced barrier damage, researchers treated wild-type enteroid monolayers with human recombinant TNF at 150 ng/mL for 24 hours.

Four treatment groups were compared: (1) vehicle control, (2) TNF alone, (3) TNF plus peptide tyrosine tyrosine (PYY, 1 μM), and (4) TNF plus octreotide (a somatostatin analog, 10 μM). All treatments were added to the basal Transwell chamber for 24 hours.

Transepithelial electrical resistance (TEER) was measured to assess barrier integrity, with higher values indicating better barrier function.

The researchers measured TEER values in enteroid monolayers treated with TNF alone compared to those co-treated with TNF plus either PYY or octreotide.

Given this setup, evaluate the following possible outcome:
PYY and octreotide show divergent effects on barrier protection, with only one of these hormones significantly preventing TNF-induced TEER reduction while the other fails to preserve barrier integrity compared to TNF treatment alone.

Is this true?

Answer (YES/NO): NO